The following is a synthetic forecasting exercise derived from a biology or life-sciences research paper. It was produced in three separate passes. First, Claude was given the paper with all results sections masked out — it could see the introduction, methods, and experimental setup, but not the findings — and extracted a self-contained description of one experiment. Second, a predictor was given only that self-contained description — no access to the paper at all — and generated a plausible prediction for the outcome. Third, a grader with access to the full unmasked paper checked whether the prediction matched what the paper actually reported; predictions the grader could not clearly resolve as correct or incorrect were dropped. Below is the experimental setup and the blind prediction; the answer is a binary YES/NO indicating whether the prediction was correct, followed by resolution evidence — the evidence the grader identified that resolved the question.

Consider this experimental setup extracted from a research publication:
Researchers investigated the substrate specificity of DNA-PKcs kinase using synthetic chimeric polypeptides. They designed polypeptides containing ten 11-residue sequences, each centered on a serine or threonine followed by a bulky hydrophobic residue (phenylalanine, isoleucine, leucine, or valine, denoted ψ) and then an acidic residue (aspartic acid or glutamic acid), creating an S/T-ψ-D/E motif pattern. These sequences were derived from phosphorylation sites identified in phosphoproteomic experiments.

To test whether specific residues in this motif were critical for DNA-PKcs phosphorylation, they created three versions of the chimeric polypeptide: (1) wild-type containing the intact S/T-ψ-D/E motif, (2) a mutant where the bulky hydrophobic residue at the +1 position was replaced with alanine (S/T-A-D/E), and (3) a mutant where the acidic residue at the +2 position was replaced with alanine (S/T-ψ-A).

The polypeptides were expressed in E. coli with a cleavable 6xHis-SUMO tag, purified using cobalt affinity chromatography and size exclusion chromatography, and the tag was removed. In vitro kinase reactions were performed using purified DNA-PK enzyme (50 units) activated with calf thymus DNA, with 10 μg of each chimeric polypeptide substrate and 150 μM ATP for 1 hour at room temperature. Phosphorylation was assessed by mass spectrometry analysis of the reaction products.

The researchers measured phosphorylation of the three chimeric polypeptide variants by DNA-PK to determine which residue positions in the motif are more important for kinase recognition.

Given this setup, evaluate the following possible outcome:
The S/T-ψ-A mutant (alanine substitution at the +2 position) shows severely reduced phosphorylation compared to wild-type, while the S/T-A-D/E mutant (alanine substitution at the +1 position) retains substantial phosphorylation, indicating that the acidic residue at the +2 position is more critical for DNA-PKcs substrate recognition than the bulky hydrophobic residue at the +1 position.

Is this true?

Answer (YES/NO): NO